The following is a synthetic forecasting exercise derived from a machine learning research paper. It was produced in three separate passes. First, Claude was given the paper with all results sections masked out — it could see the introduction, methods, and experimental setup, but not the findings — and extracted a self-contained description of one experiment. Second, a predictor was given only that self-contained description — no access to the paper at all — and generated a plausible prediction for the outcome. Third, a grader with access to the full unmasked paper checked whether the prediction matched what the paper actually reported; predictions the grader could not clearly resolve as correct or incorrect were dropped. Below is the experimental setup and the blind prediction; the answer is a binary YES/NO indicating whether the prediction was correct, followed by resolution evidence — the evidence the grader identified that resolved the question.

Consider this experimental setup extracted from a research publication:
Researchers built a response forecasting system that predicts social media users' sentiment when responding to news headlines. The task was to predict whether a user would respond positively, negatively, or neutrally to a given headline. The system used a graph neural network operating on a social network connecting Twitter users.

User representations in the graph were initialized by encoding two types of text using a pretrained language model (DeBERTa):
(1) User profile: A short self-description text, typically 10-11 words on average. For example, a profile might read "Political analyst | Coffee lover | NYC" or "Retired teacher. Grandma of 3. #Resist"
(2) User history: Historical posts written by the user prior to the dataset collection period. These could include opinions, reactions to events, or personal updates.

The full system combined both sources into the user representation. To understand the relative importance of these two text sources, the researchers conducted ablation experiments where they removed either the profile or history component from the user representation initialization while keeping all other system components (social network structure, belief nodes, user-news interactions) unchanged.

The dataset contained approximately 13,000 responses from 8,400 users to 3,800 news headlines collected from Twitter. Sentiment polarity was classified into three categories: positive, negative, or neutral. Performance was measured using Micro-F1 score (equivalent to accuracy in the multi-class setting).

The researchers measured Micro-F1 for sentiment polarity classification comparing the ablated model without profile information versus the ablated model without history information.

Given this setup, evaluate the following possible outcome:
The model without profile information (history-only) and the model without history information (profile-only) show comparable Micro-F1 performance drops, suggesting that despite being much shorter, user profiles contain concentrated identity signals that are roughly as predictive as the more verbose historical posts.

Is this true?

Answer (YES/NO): NO